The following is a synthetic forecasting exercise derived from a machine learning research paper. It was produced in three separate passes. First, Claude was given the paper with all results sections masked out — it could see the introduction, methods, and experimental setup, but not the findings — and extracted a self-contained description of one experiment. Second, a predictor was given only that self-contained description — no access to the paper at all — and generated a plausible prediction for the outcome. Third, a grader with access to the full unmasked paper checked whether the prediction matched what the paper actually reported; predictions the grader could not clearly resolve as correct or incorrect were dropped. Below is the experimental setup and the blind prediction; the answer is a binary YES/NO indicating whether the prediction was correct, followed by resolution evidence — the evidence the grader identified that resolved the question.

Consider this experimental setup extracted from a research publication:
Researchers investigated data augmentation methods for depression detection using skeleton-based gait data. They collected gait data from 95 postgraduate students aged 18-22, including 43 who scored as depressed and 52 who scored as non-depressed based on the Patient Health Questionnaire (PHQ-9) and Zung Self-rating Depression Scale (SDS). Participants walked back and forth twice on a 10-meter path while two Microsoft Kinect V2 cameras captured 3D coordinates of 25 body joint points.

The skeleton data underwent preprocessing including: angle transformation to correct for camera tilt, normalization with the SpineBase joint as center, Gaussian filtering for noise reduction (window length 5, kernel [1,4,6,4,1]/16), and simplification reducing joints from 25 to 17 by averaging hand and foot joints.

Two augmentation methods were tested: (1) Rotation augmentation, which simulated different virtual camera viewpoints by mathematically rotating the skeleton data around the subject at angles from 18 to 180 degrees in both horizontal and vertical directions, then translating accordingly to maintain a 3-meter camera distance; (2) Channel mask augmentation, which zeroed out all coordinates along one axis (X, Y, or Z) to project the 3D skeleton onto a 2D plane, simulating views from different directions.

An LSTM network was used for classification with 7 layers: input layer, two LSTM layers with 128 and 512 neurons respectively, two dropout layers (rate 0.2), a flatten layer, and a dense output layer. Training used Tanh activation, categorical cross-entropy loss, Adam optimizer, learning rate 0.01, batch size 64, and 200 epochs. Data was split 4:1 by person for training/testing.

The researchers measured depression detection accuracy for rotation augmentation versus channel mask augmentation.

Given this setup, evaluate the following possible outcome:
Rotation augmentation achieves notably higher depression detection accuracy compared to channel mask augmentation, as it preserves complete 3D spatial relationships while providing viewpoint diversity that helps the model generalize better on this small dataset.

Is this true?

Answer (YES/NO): NO